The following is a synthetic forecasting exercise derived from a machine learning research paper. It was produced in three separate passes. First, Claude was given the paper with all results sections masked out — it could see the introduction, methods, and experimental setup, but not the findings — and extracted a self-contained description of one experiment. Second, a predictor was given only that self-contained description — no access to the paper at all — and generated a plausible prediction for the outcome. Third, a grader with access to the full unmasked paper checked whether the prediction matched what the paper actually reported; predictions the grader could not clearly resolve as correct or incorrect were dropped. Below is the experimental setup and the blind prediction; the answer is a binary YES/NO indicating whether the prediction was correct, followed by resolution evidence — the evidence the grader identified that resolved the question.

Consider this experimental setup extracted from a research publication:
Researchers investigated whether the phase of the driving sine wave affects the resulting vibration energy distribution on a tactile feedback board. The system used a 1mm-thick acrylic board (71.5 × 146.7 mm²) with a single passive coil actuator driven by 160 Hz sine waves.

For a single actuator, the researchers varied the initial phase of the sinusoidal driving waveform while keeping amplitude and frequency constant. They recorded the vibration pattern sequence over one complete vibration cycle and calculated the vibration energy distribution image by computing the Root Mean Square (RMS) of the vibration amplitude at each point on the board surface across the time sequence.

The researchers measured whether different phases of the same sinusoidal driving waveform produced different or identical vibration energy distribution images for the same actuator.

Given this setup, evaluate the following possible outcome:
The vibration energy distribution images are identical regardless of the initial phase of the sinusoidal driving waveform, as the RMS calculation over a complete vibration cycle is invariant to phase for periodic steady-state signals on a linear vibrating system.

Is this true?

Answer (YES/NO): NO